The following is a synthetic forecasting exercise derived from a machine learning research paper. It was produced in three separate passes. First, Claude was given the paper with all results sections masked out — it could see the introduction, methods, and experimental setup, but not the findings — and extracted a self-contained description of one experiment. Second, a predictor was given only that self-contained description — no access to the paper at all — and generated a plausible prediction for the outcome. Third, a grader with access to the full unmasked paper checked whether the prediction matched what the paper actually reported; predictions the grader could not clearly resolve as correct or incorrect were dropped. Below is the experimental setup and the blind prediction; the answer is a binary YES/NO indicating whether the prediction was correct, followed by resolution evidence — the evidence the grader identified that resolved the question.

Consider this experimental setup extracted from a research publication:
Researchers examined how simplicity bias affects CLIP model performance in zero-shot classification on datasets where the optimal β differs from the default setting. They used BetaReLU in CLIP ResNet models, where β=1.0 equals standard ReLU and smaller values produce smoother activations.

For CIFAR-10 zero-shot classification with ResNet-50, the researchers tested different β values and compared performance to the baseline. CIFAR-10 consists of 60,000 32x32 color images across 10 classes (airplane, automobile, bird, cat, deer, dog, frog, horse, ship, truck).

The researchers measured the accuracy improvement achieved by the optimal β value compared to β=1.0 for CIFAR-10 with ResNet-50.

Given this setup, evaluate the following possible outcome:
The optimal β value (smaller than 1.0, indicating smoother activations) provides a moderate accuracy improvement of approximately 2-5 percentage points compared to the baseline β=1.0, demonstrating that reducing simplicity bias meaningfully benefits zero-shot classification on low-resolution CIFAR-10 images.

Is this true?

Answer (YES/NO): YES